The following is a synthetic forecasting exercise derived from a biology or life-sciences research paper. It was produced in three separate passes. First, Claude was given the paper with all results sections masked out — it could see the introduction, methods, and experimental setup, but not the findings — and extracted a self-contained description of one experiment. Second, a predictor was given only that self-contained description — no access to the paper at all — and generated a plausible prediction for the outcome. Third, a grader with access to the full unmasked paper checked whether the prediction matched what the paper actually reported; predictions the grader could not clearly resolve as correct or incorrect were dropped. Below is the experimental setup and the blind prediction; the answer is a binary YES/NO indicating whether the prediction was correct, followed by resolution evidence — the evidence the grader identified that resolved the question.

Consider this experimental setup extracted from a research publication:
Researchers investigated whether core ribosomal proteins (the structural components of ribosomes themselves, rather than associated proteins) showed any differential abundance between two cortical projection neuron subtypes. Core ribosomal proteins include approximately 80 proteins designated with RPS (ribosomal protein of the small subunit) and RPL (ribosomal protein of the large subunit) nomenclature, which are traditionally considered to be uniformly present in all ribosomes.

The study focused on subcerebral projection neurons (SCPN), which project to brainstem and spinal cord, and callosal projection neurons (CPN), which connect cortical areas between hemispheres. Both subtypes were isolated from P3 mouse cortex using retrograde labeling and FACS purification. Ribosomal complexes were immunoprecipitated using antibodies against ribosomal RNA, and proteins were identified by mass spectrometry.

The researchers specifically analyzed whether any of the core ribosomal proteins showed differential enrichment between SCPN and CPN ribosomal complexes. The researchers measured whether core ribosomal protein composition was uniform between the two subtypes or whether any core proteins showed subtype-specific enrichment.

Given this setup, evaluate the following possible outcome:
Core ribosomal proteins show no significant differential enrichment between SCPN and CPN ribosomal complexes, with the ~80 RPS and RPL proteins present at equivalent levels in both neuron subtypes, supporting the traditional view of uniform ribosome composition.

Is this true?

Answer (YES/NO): NO